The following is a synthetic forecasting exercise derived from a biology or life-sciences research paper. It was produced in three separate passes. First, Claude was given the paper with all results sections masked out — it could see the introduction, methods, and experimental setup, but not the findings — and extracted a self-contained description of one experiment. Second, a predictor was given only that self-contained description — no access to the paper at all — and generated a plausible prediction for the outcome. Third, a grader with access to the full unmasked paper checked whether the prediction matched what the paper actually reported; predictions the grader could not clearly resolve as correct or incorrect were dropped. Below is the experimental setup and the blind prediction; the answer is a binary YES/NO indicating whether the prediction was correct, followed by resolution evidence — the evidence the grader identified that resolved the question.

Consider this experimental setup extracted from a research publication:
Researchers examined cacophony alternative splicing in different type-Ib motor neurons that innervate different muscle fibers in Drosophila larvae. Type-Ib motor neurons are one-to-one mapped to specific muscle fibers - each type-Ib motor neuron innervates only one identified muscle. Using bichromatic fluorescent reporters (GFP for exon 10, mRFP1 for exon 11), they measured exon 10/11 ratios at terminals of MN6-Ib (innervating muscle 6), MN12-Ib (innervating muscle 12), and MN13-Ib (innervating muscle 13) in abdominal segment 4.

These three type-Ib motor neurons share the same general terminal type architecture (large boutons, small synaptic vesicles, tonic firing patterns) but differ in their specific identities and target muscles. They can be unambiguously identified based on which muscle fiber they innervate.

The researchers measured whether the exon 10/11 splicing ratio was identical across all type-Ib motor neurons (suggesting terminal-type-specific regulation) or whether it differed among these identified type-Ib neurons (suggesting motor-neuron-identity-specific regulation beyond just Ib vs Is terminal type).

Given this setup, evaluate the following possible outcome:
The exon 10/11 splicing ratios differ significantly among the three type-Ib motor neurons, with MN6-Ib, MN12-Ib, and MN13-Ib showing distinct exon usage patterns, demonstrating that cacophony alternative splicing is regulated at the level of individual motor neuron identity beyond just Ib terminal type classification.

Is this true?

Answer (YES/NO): YES